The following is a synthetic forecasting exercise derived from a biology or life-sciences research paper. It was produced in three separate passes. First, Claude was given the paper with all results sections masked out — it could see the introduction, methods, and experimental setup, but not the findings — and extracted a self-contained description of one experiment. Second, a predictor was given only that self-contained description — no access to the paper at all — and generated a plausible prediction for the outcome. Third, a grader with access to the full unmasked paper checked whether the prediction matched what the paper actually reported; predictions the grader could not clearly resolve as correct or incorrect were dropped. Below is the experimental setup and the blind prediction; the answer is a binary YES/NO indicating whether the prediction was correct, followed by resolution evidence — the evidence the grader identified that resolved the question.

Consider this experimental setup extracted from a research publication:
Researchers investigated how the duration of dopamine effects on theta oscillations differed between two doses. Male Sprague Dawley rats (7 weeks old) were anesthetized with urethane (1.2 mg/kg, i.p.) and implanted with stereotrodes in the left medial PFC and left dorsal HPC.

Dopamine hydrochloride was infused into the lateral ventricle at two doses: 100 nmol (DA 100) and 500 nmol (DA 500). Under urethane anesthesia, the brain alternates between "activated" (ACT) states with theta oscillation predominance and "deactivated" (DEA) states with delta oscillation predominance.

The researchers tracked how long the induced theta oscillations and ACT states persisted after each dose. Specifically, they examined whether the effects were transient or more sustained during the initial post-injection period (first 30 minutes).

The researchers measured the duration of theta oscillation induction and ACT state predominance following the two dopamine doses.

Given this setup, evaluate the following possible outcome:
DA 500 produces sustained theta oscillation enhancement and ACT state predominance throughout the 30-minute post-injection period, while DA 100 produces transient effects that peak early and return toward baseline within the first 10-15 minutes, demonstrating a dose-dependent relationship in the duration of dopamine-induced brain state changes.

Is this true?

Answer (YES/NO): NO